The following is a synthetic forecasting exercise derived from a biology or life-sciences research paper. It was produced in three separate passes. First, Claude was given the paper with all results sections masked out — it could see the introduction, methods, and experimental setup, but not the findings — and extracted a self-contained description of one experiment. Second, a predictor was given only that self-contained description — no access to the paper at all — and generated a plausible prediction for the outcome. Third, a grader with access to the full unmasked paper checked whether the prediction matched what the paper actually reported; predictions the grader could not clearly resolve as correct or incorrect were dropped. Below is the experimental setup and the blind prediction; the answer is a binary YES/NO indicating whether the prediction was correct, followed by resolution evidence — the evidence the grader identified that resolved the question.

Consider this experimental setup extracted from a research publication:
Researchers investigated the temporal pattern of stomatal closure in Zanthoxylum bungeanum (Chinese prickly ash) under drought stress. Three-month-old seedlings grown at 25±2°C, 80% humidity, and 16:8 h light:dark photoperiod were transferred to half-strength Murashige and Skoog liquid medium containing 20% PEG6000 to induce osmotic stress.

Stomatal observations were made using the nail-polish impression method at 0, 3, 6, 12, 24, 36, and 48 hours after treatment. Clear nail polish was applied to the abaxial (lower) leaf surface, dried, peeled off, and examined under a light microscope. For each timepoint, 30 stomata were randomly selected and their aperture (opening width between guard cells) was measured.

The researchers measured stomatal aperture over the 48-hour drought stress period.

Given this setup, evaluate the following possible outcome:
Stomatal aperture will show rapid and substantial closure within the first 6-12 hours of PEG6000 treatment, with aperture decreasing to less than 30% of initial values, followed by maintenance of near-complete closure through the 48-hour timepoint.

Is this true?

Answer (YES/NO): NO